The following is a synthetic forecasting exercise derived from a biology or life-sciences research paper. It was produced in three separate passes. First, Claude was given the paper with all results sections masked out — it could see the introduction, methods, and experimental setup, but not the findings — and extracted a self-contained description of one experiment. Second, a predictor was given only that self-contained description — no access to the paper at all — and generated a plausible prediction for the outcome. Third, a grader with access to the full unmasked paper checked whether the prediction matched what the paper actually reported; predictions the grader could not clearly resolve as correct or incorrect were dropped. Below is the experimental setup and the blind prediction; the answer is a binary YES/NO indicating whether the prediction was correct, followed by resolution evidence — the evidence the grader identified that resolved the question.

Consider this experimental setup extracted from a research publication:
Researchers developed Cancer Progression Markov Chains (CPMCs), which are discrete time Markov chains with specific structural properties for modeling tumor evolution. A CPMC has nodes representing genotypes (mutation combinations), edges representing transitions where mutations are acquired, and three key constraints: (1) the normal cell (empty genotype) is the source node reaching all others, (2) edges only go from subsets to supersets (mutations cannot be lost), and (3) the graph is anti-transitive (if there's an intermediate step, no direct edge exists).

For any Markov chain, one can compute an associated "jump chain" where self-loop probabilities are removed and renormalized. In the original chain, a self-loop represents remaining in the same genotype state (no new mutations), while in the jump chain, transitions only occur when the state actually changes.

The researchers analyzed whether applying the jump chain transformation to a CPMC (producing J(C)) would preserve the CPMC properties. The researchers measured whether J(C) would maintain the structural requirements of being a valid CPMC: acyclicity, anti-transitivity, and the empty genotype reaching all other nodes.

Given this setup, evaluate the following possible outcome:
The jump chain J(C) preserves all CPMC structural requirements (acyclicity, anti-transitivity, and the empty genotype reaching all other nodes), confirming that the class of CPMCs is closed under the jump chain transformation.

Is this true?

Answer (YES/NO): YES